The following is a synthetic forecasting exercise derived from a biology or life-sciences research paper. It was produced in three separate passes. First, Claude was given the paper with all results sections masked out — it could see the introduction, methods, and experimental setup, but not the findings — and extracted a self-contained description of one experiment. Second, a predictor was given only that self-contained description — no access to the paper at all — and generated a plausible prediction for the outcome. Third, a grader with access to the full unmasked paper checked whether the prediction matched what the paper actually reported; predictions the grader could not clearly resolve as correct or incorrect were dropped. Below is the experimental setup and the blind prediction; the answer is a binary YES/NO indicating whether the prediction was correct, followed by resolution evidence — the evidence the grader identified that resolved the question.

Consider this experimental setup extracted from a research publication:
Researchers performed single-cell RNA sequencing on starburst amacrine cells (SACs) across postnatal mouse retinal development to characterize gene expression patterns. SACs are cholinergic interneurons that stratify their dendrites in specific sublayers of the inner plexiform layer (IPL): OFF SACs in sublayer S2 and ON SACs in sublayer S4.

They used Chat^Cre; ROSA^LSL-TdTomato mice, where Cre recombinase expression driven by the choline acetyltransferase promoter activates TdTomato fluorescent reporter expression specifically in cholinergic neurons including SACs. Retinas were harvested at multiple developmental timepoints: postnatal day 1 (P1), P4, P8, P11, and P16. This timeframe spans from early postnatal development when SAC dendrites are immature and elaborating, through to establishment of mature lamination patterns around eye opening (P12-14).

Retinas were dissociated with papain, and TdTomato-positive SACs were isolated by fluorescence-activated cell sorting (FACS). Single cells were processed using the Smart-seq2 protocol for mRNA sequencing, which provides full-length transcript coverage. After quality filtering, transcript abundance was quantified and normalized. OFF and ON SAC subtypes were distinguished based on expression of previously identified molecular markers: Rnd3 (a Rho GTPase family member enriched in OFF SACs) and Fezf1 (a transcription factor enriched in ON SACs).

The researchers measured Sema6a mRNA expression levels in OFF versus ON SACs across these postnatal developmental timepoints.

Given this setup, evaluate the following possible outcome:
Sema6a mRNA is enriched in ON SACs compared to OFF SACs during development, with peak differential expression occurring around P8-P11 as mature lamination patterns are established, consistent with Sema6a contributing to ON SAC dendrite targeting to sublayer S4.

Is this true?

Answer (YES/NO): NO